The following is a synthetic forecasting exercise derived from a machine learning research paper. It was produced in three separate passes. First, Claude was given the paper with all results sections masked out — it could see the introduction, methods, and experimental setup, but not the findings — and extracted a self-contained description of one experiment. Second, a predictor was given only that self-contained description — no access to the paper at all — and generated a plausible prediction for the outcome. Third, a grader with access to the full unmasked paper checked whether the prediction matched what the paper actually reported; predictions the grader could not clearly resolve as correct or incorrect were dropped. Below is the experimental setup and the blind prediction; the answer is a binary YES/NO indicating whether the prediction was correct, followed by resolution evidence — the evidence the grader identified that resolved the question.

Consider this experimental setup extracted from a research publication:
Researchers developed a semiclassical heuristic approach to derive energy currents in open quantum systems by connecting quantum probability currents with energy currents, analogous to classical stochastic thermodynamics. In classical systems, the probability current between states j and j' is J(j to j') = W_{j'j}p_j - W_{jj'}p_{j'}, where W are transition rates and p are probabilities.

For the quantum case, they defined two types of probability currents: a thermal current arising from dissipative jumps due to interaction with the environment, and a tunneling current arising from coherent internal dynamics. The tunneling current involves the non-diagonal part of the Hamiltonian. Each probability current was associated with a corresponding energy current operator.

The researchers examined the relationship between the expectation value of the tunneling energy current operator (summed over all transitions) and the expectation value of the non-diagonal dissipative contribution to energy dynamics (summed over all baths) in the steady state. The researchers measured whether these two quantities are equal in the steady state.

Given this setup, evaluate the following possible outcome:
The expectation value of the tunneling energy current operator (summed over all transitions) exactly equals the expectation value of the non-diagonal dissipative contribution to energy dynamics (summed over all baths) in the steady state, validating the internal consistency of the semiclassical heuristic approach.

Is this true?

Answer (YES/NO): YES